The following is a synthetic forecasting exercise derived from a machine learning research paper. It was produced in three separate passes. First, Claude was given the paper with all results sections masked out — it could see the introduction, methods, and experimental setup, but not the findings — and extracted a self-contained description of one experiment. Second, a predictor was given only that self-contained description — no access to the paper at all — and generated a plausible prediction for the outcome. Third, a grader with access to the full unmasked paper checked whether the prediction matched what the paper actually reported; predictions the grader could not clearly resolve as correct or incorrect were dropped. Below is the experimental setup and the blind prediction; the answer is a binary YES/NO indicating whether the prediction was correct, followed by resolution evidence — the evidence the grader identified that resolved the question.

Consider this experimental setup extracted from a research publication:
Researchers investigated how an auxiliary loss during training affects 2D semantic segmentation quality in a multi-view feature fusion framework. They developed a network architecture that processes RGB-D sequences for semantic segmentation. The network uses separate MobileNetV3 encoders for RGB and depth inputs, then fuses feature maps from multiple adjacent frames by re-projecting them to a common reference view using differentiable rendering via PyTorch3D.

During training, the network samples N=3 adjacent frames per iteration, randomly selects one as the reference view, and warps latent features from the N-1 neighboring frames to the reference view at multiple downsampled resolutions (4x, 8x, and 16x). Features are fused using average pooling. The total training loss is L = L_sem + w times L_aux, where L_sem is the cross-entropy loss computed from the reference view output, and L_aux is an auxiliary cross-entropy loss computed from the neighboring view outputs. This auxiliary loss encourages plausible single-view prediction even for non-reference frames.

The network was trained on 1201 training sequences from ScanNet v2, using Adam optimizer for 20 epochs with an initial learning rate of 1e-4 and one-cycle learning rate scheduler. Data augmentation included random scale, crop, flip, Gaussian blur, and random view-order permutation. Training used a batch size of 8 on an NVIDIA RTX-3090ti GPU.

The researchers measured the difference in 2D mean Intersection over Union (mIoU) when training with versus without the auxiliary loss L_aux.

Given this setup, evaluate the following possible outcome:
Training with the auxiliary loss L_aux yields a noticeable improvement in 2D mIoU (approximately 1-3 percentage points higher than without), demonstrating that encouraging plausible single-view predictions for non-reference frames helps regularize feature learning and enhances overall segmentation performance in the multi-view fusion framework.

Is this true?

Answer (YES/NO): NO